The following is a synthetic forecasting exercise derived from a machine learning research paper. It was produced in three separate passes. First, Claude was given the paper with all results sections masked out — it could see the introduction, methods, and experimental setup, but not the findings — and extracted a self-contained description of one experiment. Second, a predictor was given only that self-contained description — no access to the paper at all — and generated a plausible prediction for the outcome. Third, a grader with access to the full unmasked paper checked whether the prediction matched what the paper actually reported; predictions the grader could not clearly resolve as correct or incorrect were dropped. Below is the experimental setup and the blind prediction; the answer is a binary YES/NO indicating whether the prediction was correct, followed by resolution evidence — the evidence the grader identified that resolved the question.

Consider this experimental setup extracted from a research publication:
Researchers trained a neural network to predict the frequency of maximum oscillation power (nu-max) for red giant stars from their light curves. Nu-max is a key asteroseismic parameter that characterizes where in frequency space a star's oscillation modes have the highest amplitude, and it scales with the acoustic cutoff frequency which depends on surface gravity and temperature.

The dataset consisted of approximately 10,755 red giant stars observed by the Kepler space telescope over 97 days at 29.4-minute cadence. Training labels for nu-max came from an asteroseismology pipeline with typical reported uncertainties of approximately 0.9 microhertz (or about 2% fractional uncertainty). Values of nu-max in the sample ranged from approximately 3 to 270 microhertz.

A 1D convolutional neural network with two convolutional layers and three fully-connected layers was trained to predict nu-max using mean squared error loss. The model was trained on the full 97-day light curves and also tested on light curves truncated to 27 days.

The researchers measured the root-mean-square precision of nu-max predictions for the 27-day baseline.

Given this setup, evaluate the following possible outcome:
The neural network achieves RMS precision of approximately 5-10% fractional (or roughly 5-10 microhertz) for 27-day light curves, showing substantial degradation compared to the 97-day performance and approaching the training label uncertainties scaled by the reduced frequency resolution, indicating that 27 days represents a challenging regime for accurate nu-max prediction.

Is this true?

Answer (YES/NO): NO